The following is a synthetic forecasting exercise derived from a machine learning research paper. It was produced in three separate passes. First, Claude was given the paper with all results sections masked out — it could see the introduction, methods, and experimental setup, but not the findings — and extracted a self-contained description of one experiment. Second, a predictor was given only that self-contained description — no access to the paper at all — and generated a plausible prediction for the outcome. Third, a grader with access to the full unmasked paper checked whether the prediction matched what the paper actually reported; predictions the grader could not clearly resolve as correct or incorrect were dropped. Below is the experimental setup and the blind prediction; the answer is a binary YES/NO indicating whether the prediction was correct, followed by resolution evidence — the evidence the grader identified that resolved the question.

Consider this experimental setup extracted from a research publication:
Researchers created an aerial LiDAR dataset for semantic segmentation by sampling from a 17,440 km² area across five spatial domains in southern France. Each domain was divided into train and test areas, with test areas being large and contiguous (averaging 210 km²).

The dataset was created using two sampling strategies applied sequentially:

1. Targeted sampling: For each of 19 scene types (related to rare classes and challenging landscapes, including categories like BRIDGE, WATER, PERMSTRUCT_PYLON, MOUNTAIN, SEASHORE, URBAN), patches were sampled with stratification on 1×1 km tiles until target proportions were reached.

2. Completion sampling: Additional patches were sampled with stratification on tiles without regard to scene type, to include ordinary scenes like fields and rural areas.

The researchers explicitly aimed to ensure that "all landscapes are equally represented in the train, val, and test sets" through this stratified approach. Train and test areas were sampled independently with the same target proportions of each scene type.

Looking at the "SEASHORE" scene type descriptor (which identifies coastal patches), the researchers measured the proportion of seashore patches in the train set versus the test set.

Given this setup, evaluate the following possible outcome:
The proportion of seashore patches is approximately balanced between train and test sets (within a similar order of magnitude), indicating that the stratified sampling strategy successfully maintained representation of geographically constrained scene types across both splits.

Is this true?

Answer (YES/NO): NO